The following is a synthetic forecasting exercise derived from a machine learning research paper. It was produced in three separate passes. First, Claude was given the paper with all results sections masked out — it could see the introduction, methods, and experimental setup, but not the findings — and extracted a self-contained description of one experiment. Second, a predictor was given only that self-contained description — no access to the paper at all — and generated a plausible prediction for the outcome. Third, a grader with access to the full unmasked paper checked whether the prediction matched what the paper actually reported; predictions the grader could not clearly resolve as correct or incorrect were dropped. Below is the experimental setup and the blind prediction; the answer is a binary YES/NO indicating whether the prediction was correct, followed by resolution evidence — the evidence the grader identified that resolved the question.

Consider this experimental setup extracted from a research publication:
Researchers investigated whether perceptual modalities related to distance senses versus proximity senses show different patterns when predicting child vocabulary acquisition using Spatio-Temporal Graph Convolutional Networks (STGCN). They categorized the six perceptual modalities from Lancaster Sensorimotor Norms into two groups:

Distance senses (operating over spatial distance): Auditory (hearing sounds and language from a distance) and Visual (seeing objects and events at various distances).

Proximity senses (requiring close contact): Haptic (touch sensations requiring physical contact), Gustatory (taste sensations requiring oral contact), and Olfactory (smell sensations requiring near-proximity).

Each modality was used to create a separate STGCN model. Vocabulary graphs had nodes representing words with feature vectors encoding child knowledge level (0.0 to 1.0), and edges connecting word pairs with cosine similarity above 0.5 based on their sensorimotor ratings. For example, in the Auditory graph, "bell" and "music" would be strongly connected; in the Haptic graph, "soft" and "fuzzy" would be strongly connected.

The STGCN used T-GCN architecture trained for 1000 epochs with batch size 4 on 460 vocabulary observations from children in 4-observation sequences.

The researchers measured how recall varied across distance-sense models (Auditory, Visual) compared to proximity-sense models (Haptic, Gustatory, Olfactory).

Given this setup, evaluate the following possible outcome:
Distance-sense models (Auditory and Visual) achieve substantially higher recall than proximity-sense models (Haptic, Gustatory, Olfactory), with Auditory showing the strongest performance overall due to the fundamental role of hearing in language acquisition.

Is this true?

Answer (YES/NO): NO